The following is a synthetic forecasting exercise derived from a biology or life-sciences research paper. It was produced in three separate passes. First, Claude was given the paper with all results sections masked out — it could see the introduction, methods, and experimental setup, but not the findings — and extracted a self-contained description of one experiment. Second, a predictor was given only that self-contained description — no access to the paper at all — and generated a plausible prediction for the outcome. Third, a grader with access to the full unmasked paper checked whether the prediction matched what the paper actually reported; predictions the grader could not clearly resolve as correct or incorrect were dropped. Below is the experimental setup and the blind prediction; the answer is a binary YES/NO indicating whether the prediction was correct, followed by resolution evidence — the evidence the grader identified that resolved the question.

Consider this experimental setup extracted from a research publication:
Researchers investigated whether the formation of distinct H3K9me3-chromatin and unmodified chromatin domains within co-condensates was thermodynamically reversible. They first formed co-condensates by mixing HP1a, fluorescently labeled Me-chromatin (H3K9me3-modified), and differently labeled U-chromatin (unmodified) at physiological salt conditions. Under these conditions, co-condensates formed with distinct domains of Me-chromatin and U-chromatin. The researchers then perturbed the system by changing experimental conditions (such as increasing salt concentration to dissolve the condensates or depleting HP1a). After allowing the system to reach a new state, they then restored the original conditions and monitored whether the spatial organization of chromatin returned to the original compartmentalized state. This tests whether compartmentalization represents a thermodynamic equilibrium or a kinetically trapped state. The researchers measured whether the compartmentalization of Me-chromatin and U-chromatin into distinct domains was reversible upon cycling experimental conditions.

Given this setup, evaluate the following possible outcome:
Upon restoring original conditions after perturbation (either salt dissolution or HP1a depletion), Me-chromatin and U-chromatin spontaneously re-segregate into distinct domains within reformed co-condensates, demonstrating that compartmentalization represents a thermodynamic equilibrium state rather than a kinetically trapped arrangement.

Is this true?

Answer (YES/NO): YES